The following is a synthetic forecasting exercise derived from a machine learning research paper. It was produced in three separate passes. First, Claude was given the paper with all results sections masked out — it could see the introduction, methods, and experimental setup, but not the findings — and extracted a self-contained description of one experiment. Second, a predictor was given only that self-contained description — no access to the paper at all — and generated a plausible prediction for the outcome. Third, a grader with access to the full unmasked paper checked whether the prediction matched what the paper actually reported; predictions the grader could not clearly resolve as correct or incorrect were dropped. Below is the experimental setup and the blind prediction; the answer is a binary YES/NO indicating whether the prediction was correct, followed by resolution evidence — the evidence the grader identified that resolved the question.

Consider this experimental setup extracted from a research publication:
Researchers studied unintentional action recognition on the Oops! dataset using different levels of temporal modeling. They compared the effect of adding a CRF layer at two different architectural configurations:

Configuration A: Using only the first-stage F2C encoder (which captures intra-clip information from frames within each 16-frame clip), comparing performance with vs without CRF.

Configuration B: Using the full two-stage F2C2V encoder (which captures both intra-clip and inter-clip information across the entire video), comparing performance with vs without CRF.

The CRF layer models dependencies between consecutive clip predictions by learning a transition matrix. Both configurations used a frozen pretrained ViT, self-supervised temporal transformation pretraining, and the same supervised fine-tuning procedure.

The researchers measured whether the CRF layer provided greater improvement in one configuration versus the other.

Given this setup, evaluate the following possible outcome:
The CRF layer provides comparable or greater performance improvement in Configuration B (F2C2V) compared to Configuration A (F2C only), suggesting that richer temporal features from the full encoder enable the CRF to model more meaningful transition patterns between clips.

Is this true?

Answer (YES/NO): YES